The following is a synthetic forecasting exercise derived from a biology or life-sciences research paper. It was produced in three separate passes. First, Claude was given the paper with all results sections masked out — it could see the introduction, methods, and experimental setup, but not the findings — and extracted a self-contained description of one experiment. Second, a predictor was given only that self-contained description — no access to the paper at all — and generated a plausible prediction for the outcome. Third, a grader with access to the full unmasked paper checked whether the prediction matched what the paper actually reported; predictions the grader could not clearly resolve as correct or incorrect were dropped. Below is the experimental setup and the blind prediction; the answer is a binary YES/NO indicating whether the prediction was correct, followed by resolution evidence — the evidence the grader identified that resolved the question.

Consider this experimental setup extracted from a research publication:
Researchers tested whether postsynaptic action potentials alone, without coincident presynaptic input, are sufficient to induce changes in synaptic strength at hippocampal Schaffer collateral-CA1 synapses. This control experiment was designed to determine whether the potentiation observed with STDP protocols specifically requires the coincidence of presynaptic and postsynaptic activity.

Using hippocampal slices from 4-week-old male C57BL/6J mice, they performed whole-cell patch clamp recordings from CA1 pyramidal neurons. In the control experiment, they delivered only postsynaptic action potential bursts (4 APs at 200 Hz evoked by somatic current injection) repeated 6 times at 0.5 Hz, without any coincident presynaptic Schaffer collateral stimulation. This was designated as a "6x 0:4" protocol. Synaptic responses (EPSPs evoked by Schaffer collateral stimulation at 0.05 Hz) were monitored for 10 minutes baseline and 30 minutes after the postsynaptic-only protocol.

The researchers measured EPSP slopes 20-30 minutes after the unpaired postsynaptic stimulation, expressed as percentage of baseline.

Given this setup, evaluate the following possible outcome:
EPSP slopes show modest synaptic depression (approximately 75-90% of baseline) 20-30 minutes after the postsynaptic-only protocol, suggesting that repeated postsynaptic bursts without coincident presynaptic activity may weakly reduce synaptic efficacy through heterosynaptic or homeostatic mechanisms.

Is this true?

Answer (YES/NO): NO